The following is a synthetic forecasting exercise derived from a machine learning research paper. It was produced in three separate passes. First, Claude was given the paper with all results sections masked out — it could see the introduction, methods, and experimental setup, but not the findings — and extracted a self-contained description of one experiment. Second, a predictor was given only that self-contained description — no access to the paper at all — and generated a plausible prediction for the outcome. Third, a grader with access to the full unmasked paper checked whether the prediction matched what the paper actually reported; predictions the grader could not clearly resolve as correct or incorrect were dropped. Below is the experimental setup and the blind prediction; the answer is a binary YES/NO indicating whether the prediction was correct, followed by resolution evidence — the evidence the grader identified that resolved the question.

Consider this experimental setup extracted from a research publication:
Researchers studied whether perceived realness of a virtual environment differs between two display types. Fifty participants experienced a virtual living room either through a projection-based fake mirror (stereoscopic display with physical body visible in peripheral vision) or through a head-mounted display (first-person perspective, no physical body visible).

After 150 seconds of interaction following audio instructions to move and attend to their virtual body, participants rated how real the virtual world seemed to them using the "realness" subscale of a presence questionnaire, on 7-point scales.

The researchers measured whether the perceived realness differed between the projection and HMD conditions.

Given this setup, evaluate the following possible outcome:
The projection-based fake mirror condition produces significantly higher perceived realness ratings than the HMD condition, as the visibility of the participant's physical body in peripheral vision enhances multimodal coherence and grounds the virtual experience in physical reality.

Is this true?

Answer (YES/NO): NO